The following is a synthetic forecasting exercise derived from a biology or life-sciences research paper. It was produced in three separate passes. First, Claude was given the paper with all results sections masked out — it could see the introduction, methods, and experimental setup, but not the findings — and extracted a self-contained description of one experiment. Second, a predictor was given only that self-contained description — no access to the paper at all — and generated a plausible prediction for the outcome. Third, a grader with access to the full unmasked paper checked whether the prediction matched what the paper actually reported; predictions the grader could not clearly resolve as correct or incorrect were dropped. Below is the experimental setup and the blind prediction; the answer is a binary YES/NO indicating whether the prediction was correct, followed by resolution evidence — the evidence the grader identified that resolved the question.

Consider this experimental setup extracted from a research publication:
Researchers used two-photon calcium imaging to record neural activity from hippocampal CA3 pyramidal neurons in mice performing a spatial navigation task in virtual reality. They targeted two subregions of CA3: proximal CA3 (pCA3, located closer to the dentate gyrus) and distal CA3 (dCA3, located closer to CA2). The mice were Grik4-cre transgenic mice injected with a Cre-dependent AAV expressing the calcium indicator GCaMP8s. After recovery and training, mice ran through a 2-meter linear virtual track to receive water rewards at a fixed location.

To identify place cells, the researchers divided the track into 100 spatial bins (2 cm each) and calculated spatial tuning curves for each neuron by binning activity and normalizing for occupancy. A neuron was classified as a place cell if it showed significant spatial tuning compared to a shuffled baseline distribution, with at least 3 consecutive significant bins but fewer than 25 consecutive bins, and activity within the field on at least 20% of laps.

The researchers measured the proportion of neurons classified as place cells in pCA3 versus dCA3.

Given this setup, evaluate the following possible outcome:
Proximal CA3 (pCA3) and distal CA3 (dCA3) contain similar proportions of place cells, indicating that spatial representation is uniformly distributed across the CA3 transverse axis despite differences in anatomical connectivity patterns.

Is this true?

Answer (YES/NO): NO